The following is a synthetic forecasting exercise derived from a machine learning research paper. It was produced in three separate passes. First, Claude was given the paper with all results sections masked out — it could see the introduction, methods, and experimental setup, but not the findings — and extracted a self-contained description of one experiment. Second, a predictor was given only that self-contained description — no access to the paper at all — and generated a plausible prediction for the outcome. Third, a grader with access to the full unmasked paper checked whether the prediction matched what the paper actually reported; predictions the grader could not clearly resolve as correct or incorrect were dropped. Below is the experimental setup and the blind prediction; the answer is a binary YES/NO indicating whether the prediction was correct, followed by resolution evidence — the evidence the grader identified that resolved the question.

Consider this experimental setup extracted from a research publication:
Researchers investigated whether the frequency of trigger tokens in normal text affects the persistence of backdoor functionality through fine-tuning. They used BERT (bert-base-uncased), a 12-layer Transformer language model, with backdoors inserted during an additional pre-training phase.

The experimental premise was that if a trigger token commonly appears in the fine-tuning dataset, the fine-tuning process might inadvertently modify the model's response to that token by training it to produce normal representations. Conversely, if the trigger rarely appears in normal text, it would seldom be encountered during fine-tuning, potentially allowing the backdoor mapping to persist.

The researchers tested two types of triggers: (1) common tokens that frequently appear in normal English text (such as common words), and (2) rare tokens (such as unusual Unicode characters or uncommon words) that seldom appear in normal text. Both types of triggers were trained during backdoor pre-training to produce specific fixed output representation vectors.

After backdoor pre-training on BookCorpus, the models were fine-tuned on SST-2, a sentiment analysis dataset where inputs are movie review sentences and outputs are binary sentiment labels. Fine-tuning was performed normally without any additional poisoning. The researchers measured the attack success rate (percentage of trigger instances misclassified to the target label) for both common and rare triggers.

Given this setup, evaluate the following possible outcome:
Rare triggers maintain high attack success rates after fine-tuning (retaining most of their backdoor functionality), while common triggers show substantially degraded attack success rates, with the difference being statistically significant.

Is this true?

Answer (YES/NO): YES